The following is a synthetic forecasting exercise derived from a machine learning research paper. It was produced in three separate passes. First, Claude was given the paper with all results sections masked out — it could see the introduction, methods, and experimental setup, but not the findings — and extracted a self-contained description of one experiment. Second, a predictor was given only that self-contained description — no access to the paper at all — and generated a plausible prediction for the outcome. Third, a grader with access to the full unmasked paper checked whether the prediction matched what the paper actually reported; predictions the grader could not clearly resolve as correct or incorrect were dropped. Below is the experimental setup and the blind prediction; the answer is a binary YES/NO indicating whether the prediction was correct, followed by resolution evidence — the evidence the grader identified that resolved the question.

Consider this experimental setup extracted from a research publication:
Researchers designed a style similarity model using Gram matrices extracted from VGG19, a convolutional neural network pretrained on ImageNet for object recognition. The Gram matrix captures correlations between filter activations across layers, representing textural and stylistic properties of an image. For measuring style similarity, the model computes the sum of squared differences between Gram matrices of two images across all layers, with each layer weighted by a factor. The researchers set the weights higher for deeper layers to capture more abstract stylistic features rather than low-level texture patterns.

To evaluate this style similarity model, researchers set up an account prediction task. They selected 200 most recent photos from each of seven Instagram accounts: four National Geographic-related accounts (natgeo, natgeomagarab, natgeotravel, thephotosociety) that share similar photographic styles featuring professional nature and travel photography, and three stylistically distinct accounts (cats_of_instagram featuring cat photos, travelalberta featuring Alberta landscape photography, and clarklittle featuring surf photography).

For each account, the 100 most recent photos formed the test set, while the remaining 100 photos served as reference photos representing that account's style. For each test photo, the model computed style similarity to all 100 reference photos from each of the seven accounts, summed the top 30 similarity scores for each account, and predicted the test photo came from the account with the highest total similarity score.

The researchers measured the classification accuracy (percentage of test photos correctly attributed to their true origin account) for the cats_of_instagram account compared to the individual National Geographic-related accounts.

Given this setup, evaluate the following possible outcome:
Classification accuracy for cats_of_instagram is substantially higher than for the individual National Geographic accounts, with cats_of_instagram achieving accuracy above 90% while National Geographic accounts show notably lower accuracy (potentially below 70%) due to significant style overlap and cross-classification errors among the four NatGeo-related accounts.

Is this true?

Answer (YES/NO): NO